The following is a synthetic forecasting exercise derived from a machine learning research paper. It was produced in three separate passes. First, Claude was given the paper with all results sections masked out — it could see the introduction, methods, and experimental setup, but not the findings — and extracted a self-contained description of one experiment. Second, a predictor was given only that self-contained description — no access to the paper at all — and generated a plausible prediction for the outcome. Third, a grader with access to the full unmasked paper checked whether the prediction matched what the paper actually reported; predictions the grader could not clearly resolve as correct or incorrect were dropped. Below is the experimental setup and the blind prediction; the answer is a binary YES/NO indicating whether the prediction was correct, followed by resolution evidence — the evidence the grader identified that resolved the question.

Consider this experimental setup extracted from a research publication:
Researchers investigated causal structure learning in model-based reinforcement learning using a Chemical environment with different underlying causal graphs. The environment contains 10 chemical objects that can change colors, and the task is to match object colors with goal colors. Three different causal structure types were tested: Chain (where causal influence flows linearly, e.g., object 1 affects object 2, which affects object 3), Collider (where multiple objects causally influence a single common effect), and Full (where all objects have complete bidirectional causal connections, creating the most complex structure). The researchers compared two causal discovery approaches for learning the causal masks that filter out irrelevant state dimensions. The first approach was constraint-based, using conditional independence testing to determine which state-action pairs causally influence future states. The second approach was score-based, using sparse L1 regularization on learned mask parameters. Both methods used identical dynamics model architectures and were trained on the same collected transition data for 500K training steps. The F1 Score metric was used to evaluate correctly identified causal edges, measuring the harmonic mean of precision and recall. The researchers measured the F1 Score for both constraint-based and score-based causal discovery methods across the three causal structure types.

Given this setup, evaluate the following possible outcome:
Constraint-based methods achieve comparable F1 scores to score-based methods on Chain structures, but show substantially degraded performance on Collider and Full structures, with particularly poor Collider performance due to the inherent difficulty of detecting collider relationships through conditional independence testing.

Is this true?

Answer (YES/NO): NO